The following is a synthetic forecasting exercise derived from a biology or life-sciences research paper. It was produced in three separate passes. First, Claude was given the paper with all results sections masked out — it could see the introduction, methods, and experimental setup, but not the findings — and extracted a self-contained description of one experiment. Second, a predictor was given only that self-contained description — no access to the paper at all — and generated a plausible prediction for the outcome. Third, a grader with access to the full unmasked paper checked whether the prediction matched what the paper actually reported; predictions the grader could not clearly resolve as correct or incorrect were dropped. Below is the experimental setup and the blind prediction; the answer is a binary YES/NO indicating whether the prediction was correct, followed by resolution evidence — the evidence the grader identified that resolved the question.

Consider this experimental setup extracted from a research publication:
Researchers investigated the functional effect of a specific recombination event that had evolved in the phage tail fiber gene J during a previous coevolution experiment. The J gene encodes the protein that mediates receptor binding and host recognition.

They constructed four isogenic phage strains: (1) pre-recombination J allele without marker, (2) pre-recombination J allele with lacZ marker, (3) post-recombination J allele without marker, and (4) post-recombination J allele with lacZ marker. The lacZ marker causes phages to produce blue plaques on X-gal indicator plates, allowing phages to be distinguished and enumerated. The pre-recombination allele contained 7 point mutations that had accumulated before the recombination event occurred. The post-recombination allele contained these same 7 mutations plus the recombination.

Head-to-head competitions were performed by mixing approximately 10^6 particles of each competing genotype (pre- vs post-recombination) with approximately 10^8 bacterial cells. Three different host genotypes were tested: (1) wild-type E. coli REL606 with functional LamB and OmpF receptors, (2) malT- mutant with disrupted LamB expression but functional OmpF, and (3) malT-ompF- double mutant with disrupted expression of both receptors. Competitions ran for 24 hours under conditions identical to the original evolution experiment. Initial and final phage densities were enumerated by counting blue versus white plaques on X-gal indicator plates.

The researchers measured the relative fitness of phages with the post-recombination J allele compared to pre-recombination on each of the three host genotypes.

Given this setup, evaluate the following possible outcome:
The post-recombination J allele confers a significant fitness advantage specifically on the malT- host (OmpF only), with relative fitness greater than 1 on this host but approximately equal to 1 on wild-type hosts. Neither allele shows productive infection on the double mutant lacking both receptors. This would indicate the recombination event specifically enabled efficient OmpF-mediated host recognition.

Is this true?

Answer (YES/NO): NO